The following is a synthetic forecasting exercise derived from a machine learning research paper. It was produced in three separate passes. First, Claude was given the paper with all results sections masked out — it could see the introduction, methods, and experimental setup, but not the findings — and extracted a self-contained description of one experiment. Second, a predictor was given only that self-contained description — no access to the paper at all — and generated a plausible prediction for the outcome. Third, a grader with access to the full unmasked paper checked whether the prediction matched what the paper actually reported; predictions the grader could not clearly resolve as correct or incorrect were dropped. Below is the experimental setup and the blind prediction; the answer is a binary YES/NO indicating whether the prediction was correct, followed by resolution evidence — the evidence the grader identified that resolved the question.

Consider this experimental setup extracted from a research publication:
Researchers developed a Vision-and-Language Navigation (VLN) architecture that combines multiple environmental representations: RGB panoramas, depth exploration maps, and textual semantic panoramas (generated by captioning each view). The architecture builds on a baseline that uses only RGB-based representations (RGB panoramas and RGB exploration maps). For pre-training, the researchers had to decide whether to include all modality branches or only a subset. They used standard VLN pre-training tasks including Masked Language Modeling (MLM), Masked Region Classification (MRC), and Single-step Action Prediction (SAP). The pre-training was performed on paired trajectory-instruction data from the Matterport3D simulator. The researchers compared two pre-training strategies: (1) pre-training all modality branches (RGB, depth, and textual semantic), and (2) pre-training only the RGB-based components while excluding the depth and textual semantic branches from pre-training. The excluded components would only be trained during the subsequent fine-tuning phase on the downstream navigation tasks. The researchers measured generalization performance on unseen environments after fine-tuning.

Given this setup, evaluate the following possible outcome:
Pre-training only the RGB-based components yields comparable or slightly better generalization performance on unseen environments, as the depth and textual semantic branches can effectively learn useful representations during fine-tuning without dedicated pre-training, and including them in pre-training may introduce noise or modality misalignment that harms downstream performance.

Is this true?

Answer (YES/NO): YES